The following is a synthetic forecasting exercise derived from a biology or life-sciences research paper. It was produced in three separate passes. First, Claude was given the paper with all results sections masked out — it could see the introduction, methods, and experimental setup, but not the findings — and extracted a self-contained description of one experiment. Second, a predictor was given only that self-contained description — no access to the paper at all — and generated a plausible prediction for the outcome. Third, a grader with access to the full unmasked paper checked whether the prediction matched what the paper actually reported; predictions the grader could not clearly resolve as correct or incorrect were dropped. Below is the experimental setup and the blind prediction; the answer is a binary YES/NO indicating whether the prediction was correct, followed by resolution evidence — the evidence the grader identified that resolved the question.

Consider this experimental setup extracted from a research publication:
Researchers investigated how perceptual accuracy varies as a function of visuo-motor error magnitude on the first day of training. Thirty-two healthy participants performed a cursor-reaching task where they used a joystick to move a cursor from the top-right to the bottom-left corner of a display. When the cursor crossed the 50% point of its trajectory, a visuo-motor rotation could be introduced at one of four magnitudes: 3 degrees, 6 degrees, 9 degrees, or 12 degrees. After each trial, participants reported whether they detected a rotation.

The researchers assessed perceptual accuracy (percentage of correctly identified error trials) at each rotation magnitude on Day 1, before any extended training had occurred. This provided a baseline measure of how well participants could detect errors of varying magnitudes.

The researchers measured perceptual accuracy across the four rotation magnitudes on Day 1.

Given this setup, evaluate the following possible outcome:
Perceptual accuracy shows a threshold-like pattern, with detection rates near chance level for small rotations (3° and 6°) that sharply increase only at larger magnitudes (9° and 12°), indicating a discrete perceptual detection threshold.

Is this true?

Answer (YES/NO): NO